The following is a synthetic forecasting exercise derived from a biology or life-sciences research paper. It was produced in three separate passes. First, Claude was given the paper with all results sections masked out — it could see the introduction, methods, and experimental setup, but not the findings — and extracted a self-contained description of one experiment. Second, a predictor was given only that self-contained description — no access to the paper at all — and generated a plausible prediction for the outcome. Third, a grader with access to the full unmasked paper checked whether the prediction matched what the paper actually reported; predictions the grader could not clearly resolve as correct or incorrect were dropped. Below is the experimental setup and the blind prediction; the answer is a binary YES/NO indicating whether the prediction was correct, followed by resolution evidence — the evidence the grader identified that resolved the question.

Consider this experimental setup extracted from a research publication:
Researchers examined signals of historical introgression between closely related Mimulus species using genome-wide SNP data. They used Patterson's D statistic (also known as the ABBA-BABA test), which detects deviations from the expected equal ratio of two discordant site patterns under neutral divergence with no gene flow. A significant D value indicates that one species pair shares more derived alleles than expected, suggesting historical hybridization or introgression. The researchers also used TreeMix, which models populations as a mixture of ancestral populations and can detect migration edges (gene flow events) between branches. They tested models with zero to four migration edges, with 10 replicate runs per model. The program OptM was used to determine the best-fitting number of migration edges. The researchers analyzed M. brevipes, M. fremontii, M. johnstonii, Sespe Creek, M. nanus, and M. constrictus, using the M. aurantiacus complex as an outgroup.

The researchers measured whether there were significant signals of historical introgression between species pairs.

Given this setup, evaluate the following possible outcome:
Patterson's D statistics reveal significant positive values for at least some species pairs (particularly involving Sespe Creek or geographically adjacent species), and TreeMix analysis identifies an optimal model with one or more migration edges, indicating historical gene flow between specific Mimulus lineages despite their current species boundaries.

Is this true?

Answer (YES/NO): YES